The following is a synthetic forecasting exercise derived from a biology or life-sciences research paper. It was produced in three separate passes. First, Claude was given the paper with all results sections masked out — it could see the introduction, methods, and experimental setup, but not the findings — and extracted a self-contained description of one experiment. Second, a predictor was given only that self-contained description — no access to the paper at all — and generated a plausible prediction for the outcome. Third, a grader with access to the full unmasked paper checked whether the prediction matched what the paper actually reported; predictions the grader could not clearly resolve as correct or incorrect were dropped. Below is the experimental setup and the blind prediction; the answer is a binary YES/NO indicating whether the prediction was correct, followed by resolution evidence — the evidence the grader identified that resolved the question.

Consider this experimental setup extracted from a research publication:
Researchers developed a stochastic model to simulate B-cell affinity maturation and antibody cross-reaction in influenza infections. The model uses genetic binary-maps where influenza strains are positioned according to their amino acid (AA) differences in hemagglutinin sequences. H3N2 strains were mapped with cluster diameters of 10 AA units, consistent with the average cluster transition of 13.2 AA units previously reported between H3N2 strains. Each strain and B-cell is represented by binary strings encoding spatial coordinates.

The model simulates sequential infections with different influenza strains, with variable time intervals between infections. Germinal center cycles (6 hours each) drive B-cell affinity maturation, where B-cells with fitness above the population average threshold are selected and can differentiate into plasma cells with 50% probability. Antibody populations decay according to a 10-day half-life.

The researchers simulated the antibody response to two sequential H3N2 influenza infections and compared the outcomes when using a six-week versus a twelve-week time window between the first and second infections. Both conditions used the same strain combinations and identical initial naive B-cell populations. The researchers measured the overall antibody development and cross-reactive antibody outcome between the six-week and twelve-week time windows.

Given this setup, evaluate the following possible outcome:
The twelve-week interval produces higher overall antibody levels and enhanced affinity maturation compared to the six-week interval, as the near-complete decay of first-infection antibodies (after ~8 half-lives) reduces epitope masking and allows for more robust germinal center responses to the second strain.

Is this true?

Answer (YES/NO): NO